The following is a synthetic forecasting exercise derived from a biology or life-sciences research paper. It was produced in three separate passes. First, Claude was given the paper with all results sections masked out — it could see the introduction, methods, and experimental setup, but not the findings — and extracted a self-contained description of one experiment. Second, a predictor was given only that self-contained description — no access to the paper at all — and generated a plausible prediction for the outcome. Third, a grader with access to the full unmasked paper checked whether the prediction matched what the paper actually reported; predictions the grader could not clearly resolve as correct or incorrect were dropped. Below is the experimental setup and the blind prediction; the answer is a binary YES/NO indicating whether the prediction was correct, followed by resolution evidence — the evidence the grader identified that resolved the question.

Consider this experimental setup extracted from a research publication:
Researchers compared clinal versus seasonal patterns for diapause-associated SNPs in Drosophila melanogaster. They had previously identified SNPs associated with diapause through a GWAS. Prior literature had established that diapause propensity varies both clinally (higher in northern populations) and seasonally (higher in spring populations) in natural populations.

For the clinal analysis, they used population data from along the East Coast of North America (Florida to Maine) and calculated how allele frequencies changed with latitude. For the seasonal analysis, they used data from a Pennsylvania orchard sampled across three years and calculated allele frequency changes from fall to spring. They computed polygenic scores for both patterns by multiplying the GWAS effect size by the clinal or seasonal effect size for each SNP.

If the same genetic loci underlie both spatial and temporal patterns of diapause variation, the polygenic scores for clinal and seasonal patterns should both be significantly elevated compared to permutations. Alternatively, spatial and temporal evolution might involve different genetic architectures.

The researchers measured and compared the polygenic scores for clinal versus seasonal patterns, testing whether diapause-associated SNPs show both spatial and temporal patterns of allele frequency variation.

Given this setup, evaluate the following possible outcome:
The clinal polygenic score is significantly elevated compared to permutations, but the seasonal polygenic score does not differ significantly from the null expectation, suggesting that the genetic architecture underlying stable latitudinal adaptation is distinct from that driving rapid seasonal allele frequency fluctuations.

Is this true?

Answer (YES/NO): YES